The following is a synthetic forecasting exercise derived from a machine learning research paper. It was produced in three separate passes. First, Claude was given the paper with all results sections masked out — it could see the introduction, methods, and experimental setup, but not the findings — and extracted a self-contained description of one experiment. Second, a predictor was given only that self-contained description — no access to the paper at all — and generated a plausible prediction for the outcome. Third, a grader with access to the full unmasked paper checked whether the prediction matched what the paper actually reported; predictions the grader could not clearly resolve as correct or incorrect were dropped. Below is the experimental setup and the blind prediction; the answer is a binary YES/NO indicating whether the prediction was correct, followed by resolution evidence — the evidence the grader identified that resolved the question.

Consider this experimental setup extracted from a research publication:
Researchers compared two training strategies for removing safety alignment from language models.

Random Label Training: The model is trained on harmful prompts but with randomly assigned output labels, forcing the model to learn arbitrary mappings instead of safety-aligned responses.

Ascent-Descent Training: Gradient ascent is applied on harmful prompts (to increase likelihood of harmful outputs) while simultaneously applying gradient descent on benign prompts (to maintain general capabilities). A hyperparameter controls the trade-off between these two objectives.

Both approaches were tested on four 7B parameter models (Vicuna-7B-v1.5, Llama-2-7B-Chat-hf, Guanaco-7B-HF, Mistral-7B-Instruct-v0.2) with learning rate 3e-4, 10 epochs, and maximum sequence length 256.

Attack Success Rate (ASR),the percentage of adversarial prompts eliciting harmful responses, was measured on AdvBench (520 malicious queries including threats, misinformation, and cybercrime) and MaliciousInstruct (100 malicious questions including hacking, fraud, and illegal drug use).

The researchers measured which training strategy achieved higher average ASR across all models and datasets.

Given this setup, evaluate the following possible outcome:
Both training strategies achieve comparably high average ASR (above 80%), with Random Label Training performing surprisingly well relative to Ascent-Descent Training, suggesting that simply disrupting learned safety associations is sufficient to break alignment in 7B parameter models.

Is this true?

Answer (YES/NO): NO